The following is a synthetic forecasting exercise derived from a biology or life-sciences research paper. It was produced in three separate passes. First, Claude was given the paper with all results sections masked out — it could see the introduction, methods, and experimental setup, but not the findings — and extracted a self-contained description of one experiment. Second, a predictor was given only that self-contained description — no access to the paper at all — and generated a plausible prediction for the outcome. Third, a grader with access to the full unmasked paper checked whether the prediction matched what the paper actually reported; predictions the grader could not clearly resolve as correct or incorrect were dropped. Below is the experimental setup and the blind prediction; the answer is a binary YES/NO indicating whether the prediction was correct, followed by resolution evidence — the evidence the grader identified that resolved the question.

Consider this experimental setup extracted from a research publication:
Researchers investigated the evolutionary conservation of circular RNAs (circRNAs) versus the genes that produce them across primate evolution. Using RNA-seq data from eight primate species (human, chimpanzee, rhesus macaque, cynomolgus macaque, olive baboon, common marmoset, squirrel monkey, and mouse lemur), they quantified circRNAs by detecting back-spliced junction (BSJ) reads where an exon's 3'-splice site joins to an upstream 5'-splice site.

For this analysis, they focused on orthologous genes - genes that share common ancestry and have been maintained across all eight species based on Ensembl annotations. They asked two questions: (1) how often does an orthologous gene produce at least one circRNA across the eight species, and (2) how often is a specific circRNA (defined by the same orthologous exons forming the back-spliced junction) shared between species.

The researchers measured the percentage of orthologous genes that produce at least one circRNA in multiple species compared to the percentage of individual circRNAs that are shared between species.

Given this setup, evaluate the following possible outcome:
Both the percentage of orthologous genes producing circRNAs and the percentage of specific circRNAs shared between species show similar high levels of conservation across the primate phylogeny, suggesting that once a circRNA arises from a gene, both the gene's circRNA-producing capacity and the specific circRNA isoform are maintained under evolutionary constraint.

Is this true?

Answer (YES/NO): NO